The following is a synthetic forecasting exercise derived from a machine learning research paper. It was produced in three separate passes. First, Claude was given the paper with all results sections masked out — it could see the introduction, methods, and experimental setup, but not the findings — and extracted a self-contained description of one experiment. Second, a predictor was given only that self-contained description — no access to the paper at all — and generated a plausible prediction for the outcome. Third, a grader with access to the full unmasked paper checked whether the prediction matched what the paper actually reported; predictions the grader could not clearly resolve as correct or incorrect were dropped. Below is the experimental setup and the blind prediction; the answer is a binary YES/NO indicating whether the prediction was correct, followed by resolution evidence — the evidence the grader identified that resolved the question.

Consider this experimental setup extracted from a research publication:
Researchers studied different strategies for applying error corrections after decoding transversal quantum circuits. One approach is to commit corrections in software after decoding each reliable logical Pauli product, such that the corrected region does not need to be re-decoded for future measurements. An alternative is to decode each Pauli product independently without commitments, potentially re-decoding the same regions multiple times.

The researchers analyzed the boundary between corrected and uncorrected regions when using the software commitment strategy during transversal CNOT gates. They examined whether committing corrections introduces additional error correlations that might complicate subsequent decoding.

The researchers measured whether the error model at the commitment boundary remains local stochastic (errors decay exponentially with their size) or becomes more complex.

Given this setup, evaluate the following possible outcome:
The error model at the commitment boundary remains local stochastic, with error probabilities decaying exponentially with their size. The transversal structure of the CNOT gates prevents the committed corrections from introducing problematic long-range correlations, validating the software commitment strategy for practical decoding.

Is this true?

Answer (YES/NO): YES